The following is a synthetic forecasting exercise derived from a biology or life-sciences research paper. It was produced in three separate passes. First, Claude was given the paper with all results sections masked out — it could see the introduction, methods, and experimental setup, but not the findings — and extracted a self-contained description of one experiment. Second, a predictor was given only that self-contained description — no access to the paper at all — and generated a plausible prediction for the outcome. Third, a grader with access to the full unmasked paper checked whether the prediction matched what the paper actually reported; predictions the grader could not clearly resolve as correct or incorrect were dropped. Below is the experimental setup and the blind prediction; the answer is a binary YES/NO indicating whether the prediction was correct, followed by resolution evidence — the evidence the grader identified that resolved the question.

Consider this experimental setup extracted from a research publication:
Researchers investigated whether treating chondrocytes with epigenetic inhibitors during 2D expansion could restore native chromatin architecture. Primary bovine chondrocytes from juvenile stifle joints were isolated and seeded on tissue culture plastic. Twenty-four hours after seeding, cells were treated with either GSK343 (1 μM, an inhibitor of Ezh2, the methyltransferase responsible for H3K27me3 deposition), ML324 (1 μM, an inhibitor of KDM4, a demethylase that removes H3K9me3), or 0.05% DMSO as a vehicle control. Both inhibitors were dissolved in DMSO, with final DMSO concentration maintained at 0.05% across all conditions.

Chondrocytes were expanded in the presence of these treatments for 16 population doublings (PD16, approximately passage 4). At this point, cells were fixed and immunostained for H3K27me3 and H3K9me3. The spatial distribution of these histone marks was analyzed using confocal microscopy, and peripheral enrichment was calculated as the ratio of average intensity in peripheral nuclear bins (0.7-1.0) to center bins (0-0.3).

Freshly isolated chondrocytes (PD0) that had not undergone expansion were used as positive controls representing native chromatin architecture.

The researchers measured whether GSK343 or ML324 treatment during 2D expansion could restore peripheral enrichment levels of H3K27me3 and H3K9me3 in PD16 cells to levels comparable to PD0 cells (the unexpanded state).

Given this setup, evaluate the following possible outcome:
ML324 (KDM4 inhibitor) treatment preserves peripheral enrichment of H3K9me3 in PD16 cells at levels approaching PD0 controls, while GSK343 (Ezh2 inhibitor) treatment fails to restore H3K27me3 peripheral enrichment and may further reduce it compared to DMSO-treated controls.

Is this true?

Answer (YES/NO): NO